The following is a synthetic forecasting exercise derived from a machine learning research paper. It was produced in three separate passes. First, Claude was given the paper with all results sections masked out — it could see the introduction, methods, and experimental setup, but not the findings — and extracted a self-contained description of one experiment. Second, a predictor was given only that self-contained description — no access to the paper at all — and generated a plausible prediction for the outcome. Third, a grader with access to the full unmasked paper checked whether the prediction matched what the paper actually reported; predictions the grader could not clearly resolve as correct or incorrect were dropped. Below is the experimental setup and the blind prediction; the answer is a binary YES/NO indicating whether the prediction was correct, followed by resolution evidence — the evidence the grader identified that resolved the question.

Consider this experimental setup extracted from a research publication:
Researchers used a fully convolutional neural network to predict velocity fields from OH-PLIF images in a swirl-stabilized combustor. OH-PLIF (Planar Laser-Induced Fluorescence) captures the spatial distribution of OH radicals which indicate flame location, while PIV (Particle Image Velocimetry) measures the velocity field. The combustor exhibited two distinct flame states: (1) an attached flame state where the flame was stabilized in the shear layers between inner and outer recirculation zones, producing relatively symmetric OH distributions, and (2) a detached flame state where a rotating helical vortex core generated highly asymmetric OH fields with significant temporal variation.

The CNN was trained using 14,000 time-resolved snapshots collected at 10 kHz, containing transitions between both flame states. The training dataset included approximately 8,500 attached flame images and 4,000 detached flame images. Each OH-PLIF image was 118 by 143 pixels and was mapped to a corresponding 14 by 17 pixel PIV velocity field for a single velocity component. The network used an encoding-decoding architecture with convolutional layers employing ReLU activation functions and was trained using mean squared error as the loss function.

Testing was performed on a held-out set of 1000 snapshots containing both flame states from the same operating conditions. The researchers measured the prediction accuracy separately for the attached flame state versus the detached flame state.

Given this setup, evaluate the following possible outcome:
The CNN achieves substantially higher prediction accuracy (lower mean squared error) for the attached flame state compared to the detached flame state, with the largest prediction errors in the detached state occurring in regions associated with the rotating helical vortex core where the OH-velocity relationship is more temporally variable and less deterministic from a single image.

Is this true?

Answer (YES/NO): YES